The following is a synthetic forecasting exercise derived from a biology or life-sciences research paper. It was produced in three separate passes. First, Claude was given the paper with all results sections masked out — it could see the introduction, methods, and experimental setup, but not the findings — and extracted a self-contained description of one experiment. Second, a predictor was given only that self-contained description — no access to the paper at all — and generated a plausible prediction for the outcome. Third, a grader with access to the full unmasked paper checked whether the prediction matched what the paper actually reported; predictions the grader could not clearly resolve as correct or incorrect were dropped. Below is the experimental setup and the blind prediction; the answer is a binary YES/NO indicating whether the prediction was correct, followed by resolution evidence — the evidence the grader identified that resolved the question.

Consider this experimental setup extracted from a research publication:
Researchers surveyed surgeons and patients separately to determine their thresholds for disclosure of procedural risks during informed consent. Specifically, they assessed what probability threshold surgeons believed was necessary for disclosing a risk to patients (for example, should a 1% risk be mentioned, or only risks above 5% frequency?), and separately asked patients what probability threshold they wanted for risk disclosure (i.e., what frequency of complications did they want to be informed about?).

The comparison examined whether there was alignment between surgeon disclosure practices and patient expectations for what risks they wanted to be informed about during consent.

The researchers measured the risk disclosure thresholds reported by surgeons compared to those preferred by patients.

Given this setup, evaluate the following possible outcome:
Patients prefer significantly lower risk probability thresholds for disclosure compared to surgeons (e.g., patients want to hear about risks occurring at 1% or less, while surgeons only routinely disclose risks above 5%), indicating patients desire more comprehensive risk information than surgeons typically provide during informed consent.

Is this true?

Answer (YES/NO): NO